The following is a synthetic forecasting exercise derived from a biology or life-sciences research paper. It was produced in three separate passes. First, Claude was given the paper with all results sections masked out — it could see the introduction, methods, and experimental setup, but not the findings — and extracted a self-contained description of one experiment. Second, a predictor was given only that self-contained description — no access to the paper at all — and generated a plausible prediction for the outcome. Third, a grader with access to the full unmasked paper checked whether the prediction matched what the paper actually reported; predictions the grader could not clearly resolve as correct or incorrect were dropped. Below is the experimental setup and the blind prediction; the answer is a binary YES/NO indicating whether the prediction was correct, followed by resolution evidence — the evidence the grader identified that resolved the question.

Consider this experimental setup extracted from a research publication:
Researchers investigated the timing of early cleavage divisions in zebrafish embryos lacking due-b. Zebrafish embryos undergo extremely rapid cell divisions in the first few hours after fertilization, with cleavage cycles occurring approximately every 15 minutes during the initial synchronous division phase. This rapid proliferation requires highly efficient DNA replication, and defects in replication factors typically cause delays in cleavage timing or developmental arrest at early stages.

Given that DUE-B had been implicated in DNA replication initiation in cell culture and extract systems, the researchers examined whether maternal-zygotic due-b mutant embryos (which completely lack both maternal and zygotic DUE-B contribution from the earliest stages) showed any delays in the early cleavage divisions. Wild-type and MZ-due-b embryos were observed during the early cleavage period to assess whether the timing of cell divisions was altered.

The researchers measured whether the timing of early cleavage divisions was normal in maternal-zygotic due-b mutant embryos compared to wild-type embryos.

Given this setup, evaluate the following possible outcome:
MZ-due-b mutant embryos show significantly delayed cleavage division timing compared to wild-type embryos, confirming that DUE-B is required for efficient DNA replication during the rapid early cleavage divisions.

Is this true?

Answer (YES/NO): NO